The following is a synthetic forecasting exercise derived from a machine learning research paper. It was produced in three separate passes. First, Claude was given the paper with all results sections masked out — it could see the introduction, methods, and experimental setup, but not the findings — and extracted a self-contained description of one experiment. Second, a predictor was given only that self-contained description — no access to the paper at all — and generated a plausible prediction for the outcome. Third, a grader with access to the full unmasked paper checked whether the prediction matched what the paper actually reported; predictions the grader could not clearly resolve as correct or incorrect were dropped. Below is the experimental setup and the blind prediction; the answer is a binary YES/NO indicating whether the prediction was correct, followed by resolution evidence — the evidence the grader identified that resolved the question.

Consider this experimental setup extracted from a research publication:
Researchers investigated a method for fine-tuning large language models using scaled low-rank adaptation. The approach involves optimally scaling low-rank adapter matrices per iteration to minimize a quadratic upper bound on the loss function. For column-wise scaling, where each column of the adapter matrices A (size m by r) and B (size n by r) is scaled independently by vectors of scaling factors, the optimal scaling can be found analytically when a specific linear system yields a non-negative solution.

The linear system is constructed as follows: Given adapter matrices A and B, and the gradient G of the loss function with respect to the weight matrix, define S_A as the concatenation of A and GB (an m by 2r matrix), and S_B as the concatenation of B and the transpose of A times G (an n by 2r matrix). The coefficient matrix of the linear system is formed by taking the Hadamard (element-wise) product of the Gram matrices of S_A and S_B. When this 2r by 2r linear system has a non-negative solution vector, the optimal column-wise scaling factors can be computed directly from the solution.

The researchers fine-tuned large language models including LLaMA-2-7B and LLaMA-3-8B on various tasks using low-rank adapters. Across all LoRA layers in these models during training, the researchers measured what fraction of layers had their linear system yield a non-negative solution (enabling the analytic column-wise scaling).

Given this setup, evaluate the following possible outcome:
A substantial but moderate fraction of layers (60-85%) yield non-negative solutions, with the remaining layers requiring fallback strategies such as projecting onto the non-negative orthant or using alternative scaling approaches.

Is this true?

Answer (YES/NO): YES